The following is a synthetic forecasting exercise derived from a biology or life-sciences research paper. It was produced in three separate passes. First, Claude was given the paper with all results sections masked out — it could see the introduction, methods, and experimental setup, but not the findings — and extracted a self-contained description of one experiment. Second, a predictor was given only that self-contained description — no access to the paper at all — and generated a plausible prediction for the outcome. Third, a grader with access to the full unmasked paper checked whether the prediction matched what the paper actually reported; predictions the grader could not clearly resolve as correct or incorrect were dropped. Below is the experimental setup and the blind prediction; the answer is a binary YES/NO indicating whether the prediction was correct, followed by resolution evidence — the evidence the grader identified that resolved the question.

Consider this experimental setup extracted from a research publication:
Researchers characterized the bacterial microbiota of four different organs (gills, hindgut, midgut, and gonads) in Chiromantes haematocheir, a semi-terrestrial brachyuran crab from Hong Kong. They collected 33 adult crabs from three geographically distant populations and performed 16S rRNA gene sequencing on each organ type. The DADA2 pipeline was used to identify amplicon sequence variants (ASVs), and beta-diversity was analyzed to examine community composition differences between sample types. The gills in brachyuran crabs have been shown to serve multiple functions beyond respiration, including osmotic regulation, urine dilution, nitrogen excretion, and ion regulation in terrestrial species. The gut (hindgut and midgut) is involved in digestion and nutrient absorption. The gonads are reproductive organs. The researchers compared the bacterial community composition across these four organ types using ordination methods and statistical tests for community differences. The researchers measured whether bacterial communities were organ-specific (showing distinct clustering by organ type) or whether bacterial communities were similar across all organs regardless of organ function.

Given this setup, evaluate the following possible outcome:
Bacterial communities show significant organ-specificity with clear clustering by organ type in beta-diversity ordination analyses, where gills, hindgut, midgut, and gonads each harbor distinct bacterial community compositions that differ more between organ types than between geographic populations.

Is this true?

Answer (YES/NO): NO